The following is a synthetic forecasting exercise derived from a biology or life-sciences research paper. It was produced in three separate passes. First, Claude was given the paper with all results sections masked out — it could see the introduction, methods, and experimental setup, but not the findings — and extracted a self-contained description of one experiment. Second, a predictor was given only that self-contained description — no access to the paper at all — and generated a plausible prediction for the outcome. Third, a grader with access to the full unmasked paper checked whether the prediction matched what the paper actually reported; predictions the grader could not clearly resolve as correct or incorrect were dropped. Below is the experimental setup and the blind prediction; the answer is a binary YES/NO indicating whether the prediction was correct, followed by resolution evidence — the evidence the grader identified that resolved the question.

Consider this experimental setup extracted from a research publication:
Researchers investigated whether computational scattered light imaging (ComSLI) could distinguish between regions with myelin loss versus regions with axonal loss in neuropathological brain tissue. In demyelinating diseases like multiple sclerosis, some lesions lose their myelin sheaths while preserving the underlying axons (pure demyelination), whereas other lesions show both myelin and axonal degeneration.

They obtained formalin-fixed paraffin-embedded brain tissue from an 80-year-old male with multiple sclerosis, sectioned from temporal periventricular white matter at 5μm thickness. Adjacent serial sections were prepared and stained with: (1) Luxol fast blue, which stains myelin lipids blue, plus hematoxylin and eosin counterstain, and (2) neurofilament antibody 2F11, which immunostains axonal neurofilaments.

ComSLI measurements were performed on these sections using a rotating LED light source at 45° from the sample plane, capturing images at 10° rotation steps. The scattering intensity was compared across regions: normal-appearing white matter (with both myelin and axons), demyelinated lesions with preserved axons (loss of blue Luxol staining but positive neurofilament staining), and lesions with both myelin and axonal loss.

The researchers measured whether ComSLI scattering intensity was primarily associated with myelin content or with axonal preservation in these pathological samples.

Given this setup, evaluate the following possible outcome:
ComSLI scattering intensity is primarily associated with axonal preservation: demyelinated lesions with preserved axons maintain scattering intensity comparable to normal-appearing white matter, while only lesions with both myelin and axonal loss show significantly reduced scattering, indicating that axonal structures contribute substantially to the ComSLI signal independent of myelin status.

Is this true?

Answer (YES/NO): YES